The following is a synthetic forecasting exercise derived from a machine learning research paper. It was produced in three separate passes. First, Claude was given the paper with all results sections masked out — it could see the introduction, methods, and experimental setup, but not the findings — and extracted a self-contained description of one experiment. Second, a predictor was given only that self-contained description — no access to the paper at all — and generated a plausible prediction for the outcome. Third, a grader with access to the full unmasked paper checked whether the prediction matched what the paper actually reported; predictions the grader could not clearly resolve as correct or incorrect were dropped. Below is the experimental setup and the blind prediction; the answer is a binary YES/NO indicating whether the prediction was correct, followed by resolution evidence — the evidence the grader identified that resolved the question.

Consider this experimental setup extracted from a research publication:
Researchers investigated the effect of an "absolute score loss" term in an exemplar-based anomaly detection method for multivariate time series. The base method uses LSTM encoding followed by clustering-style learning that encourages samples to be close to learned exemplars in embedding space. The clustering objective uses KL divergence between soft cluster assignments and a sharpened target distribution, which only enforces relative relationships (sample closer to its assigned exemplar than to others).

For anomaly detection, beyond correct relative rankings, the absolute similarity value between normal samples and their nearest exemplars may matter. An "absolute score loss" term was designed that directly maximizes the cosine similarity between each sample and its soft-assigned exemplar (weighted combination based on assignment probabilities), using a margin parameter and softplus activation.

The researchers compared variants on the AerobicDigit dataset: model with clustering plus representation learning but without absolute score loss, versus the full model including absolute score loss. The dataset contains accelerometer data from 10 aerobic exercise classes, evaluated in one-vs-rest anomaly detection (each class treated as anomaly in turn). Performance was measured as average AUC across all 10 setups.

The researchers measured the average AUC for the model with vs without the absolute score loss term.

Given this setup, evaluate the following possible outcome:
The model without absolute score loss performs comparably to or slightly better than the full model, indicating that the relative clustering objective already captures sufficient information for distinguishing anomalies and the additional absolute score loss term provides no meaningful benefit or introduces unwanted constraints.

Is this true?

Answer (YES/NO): NO